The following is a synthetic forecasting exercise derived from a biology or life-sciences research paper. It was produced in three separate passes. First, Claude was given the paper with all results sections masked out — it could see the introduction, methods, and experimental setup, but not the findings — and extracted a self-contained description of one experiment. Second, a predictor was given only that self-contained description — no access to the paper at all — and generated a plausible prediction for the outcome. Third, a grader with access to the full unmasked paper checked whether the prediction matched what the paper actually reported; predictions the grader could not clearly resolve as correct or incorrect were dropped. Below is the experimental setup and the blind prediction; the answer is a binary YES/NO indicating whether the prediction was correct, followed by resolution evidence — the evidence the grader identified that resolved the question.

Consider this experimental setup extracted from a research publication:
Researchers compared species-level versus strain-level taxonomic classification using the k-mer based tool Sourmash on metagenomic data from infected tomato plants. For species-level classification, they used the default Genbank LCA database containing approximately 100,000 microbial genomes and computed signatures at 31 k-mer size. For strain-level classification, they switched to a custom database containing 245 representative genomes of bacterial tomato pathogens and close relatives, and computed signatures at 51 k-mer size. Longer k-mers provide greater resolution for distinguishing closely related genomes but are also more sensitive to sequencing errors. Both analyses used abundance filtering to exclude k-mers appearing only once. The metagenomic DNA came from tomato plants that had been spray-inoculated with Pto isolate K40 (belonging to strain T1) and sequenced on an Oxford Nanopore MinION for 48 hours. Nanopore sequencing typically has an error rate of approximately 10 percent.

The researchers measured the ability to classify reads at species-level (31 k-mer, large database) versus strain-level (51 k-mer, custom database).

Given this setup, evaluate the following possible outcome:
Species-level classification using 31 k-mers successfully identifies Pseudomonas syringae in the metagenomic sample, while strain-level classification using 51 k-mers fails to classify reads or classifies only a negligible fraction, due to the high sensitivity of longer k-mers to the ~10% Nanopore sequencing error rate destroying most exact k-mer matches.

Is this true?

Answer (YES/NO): NO